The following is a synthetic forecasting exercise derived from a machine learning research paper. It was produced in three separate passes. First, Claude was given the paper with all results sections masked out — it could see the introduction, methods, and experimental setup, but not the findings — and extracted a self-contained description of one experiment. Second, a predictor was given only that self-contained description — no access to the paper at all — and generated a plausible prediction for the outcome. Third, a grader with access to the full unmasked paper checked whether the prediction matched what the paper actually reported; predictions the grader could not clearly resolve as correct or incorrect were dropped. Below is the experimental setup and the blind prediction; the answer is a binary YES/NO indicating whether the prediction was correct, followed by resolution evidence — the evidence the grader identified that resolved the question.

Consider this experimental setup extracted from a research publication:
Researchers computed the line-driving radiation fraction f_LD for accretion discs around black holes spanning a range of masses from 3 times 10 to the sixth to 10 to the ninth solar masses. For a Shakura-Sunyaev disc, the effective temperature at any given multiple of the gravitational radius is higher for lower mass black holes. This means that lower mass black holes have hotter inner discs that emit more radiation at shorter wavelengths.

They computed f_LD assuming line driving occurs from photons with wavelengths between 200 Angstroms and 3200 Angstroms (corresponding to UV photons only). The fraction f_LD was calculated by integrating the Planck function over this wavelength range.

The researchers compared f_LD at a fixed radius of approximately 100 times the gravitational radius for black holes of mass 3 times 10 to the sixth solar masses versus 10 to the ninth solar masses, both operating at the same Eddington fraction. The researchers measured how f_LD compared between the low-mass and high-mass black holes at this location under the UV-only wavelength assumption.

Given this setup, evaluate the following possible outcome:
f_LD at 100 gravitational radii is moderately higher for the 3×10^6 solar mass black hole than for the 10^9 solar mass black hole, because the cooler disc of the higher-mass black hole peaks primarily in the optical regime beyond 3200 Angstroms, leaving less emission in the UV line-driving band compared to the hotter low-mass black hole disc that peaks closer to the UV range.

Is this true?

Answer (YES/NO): NO